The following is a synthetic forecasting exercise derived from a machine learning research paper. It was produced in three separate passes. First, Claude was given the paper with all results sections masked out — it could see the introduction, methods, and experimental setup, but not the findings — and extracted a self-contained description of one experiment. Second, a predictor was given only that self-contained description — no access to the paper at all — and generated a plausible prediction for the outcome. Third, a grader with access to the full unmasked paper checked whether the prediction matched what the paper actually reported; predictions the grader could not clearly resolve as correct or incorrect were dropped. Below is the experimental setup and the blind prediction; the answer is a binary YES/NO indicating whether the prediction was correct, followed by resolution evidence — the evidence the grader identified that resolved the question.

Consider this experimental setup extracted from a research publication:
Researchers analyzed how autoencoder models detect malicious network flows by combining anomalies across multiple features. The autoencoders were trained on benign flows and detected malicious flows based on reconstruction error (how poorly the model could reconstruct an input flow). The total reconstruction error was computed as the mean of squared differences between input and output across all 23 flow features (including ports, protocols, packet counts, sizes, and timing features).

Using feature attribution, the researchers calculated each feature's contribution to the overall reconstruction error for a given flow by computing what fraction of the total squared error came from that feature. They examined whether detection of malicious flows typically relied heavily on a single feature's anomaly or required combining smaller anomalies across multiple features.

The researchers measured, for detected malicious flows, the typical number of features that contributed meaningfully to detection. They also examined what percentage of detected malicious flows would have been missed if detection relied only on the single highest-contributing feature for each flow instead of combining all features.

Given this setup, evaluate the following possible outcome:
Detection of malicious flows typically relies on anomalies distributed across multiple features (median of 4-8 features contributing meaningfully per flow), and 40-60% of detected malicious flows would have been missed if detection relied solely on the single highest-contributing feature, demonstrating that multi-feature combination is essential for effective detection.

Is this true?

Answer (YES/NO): NO